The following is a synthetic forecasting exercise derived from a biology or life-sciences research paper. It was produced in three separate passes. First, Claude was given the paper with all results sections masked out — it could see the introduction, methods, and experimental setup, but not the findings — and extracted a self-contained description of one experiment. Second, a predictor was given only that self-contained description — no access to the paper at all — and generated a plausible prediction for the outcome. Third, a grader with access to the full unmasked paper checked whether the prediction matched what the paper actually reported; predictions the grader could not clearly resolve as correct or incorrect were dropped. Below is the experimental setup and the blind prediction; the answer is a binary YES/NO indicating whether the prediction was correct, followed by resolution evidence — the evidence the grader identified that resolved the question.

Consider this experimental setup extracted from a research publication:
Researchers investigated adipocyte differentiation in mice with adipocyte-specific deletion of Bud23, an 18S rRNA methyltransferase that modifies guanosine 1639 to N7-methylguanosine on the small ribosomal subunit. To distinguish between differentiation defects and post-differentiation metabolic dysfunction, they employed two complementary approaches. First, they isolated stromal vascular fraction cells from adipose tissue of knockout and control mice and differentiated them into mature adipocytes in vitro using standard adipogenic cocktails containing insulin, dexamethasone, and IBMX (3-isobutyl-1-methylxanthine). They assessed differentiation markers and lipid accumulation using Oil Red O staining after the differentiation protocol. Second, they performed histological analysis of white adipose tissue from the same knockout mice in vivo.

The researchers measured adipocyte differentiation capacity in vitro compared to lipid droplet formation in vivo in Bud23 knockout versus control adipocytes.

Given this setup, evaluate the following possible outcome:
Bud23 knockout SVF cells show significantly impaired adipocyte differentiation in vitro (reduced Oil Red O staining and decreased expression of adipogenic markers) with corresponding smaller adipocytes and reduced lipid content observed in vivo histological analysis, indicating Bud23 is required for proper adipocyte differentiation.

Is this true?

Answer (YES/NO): NO